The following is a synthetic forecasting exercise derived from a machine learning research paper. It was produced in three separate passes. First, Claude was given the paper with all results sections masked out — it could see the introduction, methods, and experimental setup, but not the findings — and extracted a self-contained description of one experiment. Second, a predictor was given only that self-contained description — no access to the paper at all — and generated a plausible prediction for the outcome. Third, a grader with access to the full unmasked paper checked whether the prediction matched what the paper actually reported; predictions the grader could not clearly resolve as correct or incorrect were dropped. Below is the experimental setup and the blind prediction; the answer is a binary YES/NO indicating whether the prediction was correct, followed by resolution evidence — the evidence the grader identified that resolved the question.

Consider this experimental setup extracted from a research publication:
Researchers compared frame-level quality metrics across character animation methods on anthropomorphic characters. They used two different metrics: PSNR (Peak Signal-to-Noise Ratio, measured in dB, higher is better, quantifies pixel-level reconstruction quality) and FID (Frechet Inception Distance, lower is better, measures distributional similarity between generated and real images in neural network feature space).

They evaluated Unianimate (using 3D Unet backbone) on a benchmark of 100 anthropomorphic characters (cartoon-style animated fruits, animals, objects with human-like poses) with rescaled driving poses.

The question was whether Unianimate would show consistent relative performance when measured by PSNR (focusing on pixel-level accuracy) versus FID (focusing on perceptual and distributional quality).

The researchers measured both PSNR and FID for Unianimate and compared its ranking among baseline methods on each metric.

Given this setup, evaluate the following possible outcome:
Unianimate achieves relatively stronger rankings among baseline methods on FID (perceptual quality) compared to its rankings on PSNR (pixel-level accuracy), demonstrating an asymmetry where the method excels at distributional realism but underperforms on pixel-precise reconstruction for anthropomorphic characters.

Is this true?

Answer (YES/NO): NO